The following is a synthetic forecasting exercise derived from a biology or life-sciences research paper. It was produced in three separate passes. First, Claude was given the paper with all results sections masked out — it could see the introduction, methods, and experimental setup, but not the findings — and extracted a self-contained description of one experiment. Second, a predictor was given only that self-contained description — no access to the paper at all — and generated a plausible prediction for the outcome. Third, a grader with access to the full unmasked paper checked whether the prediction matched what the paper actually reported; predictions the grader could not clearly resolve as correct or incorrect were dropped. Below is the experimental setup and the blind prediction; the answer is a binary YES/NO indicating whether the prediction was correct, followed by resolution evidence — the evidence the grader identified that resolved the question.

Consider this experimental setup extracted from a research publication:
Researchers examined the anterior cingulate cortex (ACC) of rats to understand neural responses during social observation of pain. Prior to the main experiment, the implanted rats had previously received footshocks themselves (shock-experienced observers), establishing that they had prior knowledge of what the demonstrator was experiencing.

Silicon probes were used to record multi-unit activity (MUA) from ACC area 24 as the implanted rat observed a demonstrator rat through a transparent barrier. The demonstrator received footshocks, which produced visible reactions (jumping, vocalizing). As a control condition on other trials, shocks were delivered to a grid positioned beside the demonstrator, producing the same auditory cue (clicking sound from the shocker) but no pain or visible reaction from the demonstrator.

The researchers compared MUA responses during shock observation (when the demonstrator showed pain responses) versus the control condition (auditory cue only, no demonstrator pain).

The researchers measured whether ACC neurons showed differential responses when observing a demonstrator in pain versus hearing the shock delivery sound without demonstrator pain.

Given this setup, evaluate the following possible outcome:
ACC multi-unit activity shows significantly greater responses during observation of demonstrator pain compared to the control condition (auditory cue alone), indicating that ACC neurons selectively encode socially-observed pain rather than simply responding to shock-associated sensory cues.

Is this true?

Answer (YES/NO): YES